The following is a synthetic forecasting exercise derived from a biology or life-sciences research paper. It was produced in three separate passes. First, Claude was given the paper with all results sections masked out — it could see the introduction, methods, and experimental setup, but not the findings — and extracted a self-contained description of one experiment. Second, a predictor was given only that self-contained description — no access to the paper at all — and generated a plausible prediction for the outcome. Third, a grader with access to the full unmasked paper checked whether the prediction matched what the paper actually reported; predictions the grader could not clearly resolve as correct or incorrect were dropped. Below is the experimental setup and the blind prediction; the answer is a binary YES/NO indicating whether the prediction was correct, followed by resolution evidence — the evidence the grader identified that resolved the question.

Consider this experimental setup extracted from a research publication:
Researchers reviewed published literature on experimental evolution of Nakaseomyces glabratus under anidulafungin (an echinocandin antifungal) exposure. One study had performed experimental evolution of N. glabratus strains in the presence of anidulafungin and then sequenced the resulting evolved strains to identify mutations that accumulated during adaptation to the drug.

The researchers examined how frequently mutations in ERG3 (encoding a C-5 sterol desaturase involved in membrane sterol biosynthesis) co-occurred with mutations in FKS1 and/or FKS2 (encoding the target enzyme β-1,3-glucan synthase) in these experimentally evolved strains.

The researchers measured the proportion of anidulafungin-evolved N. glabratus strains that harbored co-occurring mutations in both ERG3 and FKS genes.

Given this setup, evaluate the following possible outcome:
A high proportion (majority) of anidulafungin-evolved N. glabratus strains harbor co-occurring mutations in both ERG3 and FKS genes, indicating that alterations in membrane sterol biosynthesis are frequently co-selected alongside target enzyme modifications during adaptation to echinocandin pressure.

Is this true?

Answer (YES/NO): NO